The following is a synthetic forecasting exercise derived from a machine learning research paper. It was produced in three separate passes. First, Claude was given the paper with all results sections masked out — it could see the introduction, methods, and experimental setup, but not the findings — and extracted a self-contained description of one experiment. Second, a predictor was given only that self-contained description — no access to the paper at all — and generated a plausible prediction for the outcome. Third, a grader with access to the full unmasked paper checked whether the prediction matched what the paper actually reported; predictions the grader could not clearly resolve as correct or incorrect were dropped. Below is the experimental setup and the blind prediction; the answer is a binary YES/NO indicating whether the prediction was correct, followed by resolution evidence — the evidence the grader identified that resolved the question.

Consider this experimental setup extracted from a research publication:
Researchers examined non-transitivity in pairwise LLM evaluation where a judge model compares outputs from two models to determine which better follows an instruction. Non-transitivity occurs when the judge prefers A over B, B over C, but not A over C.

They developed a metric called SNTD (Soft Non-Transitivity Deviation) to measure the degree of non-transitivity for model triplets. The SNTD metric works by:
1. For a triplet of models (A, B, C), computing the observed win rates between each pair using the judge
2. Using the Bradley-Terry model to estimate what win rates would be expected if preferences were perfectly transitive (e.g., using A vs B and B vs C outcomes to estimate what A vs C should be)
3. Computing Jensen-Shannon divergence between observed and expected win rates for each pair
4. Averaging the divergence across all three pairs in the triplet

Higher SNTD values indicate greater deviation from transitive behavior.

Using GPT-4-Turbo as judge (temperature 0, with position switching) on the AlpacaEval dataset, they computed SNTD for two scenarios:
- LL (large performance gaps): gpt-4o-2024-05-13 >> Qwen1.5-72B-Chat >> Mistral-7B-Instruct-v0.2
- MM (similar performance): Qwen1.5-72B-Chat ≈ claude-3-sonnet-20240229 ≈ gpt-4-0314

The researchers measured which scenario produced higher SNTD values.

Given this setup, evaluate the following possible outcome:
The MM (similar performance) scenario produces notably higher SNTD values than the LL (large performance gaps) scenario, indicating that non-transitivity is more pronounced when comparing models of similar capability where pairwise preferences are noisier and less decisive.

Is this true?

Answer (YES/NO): YES